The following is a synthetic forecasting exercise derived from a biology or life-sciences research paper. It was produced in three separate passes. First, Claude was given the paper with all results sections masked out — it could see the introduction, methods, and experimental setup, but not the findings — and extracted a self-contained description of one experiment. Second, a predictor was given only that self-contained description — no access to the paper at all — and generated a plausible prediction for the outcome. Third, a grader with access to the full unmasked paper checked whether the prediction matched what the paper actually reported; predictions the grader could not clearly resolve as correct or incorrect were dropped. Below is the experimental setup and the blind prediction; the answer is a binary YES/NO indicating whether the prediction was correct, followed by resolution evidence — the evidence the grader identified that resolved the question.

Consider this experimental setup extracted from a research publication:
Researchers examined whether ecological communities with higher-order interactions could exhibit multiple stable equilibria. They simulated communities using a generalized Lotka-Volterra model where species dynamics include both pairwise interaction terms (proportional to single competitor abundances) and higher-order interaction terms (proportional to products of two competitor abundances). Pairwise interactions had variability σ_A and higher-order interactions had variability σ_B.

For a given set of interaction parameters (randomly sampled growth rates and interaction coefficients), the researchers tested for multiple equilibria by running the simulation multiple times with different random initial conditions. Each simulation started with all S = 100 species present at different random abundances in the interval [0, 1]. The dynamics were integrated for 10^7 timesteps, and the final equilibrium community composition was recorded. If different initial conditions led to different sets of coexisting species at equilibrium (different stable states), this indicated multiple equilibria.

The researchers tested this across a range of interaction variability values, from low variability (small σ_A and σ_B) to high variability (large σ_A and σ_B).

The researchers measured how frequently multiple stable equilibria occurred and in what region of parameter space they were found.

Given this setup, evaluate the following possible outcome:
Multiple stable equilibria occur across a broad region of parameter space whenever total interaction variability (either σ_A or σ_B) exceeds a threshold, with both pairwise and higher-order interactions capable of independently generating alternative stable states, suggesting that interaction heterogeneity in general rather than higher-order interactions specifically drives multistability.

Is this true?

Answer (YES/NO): NO